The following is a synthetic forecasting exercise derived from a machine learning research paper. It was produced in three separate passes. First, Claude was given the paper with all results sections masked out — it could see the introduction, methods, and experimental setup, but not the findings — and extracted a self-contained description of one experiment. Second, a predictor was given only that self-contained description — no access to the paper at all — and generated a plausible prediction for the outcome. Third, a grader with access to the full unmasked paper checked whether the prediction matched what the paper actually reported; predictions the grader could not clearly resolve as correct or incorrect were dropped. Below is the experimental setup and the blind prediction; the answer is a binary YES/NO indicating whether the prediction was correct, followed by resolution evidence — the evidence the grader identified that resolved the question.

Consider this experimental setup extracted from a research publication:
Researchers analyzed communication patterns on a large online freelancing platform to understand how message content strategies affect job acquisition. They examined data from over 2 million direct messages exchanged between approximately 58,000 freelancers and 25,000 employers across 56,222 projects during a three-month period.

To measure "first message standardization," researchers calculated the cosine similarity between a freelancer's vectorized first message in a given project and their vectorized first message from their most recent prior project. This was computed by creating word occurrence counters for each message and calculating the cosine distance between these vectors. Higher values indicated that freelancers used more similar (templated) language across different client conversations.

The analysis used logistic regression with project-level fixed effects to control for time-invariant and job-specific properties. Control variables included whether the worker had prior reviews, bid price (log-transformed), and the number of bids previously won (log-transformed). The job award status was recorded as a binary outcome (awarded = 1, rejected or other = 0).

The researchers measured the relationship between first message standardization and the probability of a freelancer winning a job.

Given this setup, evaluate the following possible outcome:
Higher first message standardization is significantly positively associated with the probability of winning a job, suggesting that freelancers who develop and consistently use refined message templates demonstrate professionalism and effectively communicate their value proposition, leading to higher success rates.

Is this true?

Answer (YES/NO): NO